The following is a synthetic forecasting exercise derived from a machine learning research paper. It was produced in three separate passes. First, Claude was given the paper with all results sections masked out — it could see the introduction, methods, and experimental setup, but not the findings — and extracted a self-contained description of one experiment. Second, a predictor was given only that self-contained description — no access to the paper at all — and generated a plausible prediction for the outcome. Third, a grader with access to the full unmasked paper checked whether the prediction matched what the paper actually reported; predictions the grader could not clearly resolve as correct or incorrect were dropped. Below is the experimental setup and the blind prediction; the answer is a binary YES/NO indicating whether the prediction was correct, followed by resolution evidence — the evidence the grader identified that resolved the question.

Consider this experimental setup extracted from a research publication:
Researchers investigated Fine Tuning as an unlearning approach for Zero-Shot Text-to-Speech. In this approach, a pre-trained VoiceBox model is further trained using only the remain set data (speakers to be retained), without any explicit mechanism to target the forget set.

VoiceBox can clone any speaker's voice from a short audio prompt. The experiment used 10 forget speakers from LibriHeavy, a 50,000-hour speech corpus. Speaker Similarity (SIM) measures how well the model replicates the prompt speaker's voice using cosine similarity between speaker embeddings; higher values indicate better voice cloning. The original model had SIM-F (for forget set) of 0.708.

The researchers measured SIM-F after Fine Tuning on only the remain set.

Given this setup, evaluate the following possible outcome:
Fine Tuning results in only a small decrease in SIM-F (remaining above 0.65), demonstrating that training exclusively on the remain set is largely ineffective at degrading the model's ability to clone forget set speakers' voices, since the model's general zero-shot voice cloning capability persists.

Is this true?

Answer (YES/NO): YES